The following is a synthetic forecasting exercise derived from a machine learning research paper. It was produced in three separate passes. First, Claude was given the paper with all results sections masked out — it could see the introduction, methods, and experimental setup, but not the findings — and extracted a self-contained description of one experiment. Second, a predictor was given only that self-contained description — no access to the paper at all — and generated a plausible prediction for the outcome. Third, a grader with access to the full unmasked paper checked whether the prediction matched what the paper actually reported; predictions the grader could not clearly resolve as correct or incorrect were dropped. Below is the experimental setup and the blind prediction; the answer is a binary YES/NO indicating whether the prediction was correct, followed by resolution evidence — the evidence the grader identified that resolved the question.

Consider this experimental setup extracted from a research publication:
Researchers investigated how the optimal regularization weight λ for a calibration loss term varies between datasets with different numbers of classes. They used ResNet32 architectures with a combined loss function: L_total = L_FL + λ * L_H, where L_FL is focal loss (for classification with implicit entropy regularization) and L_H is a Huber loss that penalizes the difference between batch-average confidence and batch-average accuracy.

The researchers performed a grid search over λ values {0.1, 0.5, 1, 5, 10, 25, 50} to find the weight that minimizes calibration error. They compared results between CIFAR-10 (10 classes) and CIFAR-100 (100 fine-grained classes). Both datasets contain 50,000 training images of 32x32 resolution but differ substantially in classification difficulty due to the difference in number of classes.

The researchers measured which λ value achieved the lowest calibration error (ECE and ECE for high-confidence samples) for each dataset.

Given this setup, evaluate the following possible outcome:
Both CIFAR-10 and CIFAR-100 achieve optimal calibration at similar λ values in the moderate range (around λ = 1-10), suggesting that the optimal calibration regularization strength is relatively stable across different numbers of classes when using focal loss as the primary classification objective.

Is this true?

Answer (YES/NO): NO